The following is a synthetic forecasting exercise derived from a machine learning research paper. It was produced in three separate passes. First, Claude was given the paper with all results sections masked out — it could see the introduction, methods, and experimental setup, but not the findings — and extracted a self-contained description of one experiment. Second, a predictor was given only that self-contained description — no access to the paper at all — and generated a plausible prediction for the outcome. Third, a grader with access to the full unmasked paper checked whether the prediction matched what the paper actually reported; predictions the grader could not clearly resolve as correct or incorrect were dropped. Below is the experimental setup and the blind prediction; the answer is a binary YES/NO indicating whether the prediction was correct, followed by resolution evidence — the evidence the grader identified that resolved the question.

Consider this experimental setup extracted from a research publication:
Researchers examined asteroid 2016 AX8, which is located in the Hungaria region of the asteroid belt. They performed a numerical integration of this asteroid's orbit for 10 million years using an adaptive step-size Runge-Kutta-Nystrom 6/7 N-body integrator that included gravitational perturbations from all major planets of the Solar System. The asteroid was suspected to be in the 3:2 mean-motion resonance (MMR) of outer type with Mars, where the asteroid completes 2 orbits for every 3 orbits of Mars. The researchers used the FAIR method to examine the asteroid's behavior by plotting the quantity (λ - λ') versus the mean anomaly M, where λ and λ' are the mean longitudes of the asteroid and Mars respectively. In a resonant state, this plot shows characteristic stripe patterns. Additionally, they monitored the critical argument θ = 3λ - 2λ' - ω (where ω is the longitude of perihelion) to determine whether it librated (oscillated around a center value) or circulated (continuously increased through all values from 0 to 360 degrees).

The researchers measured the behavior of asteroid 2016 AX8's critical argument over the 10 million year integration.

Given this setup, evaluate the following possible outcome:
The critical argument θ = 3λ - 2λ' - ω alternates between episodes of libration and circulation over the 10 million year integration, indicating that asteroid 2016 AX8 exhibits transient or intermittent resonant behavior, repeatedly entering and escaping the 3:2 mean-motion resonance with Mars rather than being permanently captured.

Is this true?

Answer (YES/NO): NO